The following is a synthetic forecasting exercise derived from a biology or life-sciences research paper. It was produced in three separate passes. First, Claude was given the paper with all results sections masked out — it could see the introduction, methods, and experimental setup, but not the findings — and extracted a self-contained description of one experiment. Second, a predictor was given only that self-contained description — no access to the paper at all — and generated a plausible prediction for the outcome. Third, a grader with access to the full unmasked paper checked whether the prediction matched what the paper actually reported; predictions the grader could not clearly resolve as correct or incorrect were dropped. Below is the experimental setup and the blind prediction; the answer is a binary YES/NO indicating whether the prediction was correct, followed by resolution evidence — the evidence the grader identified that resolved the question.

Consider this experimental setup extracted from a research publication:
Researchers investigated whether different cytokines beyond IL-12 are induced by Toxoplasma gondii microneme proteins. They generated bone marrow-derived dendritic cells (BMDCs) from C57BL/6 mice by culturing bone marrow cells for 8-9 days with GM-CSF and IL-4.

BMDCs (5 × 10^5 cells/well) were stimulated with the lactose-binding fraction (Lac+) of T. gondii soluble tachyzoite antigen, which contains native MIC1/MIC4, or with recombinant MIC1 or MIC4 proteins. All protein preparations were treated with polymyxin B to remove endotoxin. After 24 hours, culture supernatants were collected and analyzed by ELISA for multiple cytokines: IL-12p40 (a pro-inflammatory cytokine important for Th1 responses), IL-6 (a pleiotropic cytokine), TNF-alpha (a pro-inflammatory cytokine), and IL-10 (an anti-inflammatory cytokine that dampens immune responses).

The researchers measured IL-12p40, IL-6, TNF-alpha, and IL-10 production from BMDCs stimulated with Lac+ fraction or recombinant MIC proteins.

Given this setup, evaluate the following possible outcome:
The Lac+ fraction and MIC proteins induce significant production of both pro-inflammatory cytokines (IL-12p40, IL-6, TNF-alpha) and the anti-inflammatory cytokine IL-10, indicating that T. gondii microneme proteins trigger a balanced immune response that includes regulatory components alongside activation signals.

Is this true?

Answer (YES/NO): YES